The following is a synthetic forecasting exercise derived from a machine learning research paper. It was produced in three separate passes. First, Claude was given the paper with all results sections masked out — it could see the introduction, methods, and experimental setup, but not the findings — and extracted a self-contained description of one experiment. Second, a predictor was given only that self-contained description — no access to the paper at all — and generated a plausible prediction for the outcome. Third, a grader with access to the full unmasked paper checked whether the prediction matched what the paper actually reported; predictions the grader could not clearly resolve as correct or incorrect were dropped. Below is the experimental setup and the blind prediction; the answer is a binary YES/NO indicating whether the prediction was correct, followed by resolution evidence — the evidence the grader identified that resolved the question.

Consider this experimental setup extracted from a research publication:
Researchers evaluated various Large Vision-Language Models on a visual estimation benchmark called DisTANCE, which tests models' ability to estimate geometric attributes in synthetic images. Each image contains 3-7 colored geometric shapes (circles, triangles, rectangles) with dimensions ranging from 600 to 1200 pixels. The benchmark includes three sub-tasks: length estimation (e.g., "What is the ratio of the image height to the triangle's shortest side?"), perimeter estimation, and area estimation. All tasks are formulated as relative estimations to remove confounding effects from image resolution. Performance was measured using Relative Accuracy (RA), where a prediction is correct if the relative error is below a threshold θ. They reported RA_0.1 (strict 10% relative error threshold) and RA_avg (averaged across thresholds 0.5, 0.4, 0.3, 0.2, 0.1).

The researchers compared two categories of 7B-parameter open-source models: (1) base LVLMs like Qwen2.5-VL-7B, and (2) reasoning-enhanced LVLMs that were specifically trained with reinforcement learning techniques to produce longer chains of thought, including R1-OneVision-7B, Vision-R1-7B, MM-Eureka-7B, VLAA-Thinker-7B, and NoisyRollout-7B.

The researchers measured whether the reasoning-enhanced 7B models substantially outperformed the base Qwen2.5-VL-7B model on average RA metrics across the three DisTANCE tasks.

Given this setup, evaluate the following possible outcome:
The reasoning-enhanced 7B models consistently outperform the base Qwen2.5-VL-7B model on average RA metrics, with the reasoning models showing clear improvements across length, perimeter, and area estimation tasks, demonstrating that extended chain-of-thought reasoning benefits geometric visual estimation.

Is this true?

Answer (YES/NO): NO